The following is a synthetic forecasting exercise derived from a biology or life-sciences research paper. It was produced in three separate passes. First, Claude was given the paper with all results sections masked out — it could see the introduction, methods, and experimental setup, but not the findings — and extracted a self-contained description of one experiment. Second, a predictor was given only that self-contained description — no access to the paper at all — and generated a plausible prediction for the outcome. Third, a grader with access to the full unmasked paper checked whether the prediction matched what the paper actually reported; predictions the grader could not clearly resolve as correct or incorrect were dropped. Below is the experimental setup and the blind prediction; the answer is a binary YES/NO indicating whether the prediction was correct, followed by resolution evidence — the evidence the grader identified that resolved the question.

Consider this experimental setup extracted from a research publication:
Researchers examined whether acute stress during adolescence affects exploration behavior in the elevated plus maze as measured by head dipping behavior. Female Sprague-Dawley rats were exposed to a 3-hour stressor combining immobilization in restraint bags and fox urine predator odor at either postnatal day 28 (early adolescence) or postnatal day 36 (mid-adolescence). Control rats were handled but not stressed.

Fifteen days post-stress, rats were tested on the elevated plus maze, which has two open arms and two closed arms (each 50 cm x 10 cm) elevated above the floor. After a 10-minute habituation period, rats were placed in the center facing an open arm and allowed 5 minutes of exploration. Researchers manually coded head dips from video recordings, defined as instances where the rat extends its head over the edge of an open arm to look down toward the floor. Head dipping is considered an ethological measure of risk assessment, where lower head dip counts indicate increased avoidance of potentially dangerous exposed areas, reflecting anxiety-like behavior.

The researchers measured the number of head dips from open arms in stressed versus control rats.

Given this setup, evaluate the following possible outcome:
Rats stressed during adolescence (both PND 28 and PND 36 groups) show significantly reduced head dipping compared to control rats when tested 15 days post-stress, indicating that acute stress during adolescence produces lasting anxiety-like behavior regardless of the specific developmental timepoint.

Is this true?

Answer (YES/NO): NO